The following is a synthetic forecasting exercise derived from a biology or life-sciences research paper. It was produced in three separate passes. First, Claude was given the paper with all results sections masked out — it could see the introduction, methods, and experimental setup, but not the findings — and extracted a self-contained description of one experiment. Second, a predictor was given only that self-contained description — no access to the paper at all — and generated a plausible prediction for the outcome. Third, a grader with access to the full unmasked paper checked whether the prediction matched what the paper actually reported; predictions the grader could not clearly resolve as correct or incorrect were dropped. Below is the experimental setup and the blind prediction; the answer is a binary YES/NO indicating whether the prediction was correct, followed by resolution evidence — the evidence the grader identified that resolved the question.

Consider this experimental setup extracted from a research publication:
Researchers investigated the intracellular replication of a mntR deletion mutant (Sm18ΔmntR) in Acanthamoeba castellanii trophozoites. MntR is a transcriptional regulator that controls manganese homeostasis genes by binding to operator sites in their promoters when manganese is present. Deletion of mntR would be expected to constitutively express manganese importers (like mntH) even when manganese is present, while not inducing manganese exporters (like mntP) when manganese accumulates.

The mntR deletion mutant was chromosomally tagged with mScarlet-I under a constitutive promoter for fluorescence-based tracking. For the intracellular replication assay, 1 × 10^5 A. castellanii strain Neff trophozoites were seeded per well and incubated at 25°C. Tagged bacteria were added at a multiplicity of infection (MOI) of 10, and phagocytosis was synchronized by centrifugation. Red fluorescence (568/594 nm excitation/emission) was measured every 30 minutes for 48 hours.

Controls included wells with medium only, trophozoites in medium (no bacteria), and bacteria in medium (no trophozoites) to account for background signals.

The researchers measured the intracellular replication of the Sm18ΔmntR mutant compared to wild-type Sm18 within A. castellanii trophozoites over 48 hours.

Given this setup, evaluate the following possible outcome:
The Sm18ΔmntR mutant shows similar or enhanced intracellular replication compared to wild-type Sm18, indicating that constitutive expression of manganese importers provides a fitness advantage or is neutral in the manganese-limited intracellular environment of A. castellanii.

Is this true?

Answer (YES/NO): YES